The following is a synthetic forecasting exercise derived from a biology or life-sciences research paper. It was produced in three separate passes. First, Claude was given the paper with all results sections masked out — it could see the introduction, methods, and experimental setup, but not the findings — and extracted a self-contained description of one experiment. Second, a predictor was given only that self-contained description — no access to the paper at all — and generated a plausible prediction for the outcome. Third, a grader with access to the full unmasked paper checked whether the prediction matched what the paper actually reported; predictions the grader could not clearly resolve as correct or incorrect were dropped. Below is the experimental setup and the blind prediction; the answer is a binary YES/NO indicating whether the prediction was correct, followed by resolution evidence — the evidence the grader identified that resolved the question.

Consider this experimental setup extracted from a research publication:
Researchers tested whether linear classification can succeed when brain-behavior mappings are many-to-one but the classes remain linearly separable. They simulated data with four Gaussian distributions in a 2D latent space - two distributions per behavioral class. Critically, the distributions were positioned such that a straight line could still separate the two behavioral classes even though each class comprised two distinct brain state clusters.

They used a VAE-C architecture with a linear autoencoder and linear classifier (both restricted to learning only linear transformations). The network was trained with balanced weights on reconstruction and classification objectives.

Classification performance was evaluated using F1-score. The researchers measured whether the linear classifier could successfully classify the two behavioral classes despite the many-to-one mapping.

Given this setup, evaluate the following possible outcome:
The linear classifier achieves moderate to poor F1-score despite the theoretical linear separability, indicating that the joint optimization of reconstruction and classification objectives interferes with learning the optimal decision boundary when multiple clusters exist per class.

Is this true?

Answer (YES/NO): NO